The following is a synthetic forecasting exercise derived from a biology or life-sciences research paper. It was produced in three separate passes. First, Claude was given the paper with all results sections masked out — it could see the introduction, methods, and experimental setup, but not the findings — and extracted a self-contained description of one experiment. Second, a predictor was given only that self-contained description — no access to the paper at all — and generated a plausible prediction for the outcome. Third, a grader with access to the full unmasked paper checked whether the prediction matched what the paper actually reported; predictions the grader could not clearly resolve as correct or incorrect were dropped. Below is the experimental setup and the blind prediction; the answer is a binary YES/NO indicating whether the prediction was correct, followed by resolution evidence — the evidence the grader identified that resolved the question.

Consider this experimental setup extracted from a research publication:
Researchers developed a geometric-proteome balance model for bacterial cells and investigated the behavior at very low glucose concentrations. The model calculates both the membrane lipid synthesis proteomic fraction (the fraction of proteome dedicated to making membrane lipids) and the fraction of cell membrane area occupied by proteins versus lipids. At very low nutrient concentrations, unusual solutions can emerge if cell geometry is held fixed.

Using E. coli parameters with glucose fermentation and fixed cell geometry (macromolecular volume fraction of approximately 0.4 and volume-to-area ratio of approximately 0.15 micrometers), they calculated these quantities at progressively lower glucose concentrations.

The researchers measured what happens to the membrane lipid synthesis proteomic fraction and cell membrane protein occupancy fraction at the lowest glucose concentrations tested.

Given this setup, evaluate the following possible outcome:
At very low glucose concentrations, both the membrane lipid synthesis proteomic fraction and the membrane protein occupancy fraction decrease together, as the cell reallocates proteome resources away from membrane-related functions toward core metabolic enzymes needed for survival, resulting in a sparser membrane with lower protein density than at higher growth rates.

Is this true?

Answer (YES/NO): NO